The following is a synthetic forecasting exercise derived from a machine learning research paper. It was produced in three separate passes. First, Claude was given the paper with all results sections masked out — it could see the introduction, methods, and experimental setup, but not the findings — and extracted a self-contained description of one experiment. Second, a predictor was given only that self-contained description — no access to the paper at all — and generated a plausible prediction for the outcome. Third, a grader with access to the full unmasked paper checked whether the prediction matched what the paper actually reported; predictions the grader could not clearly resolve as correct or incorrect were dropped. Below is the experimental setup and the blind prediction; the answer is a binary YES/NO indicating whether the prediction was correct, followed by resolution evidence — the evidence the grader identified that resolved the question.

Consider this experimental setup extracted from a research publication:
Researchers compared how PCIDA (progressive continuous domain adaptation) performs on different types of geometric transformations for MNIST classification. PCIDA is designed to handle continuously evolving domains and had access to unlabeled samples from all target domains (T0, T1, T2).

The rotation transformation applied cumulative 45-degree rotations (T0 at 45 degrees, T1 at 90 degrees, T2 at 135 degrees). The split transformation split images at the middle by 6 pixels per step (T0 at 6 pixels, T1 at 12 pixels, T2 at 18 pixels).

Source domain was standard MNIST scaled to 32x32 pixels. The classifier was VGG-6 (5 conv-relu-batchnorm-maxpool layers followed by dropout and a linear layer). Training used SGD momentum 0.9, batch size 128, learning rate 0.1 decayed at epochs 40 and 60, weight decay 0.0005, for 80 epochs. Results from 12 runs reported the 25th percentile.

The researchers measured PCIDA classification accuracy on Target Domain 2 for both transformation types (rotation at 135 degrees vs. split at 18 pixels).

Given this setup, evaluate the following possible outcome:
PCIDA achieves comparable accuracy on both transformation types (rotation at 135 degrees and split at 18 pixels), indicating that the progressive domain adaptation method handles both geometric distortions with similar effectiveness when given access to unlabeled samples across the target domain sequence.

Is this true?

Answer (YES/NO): NO